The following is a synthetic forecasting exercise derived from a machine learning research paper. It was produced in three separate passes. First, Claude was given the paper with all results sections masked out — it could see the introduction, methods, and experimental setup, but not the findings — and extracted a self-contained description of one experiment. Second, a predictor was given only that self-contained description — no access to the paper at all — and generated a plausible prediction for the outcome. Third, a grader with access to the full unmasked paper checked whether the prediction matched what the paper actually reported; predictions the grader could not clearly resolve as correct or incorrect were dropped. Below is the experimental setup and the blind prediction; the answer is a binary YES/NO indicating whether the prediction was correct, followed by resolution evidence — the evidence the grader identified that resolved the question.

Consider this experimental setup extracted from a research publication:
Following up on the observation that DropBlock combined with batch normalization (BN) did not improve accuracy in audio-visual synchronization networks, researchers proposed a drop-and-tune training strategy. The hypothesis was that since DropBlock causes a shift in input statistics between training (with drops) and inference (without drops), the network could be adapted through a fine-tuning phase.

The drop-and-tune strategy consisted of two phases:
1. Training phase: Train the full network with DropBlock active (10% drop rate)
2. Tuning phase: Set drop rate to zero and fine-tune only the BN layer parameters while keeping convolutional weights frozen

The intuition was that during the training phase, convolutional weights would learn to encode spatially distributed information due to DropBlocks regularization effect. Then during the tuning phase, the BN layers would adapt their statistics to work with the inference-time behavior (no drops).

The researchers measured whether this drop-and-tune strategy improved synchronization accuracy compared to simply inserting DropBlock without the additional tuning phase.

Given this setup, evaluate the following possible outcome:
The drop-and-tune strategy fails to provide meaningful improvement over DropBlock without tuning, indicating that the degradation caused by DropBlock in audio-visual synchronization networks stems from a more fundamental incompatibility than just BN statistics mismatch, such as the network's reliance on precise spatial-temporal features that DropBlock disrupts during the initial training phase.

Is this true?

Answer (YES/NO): NO